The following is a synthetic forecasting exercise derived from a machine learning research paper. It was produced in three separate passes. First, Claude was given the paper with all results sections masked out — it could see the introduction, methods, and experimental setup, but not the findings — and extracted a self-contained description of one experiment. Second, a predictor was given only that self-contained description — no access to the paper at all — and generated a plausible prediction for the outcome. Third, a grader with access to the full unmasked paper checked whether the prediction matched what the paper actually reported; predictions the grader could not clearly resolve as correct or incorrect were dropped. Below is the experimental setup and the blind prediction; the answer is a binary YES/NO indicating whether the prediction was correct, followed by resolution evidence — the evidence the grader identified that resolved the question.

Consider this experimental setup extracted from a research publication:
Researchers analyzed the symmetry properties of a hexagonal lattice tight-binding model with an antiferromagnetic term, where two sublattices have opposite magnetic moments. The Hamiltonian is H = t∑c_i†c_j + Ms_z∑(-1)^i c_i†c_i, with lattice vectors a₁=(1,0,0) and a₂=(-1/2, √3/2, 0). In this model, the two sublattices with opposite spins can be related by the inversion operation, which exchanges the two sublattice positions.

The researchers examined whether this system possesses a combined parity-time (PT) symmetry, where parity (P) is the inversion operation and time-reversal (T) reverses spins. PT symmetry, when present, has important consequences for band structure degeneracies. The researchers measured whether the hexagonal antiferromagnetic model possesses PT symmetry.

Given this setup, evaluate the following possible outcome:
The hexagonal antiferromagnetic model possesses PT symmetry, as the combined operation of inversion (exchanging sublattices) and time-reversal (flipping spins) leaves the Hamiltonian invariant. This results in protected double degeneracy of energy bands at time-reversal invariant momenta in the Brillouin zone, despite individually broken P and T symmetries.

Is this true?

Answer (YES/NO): NO